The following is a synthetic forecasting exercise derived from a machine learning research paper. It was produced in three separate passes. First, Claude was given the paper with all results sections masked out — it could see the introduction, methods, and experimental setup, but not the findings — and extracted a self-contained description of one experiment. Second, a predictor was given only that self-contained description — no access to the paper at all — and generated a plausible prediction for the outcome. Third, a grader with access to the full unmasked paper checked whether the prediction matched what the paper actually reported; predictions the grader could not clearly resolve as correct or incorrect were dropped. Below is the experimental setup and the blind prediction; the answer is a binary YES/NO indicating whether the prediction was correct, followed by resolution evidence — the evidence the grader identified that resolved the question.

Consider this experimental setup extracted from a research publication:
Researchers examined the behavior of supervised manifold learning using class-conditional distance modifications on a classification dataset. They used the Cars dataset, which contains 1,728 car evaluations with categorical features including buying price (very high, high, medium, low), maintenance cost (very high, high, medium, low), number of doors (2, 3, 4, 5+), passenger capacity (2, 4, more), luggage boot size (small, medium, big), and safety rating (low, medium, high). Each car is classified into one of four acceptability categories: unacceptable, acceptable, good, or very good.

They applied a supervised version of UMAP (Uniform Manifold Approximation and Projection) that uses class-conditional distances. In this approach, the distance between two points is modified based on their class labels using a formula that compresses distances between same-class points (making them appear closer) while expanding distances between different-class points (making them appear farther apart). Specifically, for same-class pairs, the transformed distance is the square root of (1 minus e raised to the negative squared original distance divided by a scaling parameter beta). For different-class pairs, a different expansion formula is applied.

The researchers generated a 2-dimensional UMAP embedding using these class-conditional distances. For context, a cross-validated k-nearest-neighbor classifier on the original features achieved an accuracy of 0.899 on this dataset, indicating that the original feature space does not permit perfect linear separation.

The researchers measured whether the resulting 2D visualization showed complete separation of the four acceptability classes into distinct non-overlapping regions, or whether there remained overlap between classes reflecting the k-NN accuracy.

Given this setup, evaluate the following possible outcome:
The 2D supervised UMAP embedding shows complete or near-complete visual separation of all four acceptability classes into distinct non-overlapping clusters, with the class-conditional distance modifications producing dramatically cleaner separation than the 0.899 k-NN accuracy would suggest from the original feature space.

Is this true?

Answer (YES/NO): YES